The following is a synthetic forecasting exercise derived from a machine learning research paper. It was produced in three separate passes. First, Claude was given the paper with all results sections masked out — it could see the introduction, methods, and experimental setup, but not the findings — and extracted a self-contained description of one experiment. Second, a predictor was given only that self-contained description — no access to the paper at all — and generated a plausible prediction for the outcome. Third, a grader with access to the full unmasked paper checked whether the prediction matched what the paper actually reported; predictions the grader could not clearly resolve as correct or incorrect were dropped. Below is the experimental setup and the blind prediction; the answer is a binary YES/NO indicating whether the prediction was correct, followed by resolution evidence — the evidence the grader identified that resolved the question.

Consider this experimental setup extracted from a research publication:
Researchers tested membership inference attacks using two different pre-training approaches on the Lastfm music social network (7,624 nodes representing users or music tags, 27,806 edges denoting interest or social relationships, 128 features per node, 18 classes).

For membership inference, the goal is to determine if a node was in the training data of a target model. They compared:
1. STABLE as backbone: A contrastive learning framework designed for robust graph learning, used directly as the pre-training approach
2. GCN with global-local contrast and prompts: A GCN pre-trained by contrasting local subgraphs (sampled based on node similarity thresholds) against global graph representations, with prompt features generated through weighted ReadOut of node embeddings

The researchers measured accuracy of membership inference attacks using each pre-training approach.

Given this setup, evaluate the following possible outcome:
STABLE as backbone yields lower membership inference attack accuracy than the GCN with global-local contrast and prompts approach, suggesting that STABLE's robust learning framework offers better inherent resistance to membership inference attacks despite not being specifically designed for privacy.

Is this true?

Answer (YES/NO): YES